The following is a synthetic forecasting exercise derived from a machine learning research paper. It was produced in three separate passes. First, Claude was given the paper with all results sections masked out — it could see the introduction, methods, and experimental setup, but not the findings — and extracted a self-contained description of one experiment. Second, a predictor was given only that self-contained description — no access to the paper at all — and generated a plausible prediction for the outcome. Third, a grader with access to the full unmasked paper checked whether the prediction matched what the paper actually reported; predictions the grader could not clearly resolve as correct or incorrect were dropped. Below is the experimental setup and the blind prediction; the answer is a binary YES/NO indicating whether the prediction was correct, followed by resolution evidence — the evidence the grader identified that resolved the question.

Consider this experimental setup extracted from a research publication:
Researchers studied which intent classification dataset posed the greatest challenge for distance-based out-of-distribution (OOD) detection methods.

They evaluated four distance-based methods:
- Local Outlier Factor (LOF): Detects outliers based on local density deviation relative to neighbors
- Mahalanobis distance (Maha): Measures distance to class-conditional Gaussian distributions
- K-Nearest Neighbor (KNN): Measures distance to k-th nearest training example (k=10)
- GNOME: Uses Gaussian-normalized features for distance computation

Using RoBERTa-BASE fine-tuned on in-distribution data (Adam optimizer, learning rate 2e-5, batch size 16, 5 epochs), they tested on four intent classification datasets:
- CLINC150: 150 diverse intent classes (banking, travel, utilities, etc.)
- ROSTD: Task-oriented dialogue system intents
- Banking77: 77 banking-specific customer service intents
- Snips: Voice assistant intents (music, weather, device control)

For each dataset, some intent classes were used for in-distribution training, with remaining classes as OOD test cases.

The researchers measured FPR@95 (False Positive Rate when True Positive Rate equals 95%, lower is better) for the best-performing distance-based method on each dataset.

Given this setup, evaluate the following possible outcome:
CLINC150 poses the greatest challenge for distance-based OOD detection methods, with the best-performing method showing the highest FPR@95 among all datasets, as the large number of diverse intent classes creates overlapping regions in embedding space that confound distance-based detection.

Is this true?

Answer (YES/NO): NO